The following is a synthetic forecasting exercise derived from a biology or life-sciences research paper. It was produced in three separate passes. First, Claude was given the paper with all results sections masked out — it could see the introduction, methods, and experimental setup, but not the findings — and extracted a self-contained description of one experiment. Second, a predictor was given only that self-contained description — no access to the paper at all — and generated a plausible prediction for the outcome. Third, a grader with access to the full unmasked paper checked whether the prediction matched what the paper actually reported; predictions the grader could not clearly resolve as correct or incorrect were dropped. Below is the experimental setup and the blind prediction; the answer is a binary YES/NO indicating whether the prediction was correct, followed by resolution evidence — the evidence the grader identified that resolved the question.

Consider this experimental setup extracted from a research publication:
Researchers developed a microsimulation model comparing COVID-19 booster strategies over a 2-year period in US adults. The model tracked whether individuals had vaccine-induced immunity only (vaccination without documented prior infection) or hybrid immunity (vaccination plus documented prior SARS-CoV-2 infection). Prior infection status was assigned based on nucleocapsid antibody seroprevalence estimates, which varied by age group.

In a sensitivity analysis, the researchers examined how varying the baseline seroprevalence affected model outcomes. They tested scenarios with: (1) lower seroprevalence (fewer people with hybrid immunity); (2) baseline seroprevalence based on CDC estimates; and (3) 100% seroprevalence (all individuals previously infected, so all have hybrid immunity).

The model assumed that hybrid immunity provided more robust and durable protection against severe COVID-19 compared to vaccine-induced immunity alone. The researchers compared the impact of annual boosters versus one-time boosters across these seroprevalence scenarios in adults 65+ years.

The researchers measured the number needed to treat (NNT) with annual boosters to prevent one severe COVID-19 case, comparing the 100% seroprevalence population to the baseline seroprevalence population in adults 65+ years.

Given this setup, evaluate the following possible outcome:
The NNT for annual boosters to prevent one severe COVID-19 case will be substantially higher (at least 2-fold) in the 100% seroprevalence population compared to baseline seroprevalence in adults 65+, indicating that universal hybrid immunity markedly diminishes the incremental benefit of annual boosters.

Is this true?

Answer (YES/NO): NO